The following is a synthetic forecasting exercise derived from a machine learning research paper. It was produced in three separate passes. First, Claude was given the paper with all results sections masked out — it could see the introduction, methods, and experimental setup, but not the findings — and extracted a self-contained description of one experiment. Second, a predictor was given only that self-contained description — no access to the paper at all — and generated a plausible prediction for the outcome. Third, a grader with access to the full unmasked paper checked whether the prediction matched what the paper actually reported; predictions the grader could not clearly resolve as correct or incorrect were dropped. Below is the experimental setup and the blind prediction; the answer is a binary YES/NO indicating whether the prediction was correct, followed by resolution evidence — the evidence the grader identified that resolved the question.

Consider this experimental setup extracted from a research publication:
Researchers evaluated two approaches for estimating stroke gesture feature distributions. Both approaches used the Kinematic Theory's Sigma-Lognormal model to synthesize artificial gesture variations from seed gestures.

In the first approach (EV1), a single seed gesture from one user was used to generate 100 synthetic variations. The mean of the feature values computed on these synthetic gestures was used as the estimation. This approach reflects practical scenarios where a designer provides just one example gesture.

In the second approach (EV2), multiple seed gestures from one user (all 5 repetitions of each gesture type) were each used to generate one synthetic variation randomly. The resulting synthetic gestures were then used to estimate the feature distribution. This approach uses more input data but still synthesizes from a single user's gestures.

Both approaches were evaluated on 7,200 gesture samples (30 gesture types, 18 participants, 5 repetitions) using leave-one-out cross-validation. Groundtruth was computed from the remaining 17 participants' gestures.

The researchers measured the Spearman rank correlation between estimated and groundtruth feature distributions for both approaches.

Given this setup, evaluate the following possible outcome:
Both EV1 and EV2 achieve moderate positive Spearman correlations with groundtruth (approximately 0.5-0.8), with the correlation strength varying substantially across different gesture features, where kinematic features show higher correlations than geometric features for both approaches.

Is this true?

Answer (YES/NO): NO